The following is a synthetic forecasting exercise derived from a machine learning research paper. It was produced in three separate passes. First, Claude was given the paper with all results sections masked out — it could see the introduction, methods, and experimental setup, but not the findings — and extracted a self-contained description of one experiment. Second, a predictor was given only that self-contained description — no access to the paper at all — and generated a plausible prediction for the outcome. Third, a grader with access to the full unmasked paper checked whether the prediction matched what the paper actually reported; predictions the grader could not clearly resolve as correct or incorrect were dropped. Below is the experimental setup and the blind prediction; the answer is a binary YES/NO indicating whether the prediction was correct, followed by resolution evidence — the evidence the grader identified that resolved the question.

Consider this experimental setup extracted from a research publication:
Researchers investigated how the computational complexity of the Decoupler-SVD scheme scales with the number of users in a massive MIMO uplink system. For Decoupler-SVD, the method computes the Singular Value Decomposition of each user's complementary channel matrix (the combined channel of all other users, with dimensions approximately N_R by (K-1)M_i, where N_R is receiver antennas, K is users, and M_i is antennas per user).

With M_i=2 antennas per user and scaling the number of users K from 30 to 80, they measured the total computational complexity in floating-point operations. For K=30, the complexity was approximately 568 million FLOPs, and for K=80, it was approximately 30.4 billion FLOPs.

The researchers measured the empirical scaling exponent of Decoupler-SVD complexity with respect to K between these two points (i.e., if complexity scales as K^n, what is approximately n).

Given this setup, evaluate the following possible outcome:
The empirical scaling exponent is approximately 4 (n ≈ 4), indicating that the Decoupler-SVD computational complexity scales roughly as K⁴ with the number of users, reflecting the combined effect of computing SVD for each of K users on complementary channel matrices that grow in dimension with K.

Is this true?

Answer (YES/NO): YES